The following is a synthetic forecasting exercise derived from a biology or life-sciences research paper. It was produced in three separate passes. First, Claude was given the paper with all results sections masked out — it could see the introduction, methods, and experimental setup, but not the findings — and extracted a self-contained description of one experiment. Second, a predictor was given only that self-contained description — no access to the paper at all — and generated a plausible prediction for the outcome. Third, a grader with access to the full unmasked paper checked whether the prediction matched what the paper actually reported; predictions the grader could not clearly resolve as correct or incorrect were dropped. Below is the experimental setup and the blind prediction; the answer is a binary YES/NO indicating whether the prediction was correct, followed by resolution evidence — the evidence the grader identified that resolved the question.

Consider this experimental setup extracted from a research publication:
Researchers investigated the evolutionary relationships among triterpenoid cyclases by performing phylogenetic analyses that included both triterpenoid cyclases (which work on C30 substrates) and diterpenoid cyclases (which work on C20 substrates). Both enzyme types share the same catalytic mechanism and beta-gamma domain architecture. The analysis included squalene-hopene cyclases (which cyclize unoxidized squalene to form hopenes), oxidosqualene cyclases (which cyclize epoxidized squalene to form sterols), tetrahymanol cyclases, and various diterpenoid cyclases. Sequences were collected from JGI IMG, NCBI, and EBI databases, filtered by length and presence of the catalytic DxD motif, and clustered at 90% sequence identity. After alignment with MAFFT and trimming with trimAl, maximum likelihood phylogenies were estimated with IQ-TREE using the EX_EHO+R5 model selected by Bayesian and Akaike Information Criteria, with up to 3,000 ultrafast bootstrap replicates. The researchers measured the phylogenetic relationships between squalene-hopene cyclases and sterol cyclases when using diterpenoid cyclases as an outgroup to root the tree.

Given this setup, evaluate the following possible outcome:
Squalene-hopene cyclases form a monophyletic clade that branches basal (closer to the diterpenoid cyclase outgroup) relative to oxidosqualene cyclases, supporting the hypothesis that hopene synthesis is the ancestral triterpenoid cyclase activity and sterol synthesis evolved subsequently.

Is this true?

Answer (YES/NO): NO